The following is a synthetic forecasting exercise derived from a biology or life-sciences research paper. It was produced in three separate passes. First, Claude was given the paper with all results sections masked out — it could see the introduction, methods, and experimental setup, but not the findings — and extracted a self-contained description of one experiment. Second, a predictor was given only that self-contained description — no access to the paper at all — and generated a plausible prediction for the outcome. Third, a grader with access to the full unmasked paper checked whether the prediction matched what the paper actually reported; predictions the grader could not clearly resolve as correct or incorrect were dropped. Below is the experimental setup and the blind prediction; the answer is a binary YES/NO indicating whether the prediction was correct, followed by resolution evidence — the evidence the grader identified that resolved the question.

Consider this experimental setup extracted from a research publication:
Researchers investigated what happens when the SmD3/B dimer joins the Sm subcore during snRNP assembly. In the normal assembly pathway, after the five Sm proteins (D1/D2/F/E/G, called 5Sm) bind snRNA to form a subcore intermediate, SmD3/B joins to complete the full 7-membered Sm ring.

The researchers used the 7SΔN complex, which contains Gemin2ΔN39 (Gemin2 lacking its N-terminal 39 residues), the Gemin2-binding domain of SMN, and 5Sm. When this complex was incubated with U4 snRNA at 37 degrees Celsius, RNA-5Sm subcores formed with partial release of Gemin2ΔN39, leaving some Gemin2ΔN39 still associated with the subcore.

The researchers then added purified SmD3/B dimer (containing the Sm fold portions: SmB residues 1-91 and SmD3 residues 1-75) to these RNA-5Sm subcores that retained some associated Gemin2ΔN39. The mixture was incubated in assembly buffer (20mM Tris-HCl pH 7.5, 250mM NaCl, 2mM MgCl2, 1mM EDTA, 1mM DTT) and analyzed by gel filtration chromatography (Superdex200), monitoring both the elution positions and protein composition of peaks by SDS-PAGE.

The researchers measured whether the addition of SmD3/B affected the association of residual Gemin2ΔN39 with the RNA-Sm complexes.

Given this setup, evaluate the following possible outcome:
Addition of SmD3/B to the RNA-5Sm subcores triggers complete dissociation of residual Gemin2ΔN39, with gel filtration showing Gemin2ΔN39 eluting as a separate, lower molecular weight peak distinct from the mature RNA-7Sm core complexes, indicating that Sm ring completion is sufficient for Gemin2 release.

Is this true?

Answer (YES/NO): YES